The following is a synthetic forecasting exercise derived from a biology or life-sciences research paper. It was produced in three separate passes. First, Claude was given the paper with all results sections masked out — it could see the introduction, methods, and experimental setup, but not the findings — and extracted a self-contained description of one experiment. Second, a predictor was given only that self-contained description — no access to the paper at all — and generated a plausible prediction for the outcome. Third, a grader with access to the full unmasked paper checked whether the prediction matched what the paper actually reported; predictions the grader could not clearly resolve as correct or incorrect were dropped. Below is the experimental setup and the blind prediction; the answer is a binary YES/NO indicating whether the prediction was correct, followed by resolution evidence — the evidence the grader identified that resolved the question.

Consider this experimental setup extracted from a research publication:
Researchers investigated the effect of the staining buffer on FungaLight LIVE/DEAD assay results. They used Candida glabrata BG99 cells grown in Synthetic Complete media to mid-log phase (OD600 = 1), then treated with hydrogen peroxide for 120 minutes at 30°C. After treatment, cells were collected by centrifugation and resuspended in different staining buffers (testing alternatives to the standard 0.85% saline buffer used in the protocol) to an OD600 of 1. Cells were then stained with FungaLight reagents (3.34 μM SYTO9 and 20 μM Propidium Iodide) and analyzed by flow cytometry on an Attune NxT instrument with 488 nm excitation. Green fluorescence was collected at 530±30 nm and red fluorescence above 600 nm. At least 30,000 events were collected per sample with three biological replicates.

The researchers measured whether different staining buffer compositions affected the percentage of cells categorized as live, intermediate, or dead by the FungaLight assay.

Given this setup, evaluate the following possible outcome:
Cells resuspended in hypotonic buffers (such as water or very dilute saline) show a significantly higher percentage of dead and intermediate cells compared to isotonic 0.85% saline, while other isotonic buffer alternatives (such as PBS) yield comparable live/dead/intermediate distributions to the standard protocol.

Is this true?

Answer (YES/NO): YES